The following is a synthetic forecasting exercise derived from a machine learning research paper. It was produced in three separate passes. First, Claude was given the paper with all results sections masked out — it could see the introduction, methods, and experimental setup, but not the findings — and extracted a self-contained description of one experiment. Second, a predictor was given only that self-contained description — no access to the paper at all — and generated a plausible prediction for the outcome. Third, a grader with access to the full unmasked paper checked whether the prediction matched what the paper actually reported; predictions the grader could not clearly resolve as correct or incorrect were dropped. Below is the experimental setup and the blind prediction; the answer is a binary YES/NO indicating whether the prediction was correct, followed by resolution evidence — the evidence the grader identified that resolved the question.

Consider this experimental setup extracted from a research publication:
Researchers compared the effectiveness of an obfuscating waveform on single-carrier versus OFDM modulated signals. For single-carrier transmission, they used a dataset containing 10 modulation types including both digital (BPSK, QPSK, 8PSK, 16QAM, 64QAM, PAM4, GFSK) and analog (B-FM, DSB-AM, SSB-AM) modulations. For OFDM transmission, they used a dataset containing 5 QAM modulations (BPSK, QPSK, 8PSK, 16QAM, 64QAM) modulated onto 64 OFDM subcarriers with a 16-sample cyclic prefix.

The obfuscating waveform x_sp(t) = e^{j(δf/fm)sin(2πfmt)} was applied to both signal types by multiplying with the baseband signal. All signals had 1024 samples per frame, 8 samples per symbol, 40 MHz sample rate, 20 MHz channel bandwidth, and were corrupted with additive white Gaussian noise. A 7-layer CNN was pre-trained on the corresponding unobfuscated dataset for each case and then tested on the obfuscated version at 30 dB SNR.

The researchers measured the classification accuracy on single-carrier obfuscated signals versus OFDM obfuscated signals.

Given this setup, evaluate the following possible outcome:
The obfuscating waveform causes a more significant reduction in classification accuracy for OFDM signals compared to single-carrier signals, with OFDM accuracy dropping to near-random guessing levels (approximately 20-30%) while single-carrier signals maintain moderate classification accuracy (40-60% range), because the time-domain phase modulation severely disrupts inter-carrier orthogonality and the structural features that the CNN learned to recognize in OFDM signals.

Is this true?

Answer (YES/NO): NO